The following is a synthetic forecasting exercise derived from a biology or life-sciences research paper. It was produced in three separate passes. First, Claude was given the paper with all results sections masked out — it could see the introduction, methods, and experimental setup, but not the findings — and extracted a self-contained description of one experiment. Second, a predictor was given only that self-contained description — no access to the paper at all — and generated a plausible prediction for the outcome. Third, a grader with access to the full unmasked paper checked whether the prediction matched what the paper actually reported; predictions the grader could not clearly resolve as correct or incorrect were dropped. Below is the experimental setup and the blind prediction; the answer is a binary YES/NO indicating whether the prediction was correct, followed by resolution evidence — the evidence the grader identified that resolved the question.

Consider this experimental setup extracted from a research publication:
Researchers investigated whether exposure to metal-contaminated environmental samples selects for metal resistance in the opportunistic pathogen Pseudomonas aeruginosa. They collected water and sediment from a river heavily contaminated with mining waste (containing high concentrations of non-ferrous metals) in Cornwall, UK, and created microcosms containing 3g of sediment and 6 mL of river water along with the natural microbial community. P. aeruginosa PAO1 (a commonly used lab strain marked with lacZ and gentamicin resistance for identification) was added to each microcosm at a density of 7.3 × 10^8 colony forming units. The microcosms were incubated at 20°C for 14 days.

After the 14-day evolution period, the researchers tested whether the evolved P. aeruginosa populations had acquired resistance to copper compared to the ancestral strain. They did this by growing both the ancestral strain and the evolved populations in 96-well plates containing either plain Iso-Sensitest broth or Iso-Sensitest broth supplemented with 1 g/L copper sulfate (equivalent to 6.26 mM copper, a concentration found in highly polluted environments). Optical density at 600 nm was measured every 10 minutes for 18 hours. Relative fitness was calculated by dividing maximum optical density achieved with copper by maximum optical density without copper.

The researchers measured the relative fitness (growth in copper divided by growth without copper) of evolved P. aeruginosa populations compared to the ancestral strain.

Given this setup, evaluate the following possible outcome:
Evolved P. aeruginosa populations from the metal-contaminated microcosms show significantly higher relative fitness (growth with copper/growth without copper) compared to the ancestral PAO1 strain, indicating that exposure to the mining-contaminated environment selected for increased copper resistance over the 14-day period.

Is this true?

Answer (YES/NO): YES